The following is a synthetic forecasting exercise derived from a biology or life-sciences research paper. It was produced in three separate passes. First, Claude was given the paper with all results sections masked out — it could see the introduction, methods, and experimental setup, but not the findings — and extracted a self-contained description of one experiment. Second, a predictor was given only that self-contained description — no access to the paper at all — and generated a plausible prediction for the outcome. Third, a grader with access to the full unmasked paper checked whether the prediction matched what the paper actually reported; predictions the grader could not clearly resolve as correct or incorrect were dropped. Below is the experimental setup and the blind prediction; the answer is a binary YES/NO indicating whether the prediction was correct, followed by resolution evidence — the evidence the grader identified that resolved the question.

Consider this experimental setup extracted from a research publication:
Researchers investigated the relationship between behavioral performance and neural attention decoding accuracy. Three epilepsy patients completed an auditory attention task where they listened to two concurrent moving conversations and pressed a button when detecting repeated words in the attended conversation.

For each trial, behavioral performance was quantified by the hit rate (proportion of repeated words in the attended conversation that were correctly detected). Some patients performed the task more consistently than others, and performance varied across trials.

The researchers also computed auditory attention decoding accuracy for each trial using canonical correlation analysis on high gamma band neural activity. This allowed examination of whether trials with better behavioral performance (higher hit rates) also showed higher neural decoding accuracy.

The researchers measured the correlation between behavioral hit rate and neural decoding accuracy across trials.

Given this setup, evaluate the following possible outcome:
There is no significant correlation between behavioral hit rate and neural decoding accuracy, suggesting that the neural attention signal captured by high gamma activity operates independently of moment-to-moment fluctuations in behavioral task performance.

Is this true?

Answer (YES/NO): NO